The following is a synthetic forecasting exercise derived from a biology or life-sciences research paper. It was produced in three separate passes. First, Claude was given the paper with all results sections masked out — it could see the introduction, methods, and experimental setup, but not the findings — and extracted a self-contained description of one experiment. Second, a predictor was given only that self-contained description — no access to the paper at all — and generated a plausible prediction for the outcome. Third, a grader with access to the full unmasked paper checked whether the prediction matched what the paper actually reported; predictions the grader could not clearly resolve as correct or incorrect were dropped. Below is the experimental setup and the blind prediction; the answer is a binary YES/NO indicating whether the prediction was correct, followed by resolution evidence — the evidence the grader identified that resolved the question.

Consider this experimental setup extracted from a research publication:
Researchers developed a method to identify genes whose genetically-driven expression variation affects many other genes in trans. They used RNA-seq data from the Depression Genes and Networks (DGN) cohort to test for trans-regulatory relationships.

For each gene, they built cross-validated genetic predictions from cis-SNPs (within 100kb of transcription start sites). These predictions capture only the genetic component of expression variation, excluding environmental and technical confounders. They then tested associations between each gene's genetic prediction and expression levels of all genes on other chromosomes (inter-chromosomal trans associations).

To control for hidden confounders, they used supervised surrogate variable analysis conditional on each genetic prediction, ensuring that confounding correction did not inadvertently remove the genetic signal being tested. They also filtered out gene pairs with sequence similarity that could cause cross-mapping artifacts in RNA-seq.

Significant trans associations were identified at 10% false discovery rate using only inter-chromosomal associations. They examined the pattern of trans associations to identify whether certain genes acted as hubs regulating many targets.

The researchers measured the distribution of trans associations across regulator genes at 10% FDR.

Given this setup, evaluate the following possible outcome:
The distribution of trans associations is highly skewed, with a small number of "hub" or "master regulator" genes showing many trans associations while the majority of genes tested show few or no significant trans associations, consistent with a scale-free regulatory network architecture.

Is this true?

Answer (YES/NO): YES